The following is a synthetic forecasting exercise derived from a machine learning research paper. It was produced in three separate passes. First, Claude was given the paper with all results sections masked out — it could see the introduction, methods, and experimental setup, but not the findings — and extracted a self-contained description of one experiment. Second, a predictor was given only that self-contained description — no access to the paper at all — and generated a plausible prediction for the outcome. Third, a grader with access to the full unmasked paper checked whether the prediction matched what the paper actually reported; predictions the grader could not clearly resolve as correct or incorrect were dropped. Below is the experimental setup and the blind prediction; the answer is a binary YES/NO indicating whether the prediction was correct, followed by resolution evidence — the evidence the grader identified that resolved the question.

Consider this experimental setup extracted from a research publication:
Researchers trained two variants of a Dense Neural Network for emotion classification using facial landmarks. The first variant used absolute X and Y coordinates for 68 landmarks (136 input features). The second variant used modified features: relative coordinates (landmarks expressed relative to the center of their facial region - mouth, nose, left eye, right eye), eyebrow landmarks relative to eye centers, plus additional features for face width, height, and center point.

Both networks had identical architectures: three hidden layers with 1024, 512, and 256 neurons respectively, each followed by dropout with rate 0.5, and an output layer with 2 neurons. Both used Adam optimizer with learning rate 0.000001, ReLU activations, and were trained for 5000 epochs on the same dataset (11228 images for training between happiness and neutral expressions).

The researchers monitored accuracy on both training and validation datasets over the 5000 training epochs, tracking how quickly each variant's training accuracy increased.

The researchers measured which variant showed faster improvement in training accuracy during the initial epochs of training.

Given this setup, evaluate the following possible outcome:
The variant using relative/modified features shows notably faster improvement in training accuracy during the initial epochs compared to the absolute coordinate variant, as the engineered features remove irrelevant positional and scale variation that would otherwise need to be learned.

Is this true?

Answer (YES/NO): NO